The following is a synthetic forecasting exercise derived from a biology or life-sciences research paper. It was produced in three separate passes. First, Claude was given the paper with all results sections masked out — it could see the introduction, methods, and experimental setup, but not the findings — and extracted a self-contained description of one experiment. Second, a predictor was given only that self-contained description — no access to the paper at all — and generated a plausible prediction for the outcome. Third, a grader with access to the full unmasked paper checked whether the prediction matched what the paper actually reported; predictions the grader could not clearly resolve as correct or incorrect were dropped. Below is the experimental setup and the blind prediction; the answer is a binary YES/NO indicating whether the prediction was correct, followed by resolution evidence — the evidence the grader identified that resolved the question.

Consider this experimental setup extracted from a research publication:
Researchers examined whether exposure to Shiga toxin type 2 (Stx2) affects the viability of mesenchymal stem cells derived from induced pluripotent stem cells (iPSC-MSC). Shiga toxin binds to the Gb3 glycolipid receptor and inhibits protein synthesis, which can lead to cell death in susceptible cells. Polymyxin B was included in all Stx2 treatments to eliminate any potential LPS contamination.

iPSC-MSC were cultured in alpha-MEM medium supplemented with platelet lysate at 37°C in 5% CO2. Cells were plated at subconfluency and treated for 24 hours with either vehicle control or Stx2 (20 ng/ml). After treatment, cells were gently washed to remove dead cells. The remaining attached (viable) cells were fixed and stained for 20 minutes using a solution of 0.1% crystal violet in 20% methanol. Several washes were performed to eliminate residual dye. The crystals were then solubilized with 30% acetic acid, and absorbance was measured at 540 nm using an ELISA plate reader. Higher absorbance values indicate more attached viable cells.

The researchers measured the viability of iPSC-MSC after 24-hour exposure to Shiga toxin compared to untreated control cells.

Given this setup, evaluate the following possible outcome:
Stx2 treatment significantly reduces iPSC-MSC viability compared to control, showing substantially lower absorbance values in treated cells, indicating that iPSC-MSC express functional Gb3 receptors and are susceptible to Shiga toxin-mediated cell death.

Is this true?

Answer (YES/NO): NO